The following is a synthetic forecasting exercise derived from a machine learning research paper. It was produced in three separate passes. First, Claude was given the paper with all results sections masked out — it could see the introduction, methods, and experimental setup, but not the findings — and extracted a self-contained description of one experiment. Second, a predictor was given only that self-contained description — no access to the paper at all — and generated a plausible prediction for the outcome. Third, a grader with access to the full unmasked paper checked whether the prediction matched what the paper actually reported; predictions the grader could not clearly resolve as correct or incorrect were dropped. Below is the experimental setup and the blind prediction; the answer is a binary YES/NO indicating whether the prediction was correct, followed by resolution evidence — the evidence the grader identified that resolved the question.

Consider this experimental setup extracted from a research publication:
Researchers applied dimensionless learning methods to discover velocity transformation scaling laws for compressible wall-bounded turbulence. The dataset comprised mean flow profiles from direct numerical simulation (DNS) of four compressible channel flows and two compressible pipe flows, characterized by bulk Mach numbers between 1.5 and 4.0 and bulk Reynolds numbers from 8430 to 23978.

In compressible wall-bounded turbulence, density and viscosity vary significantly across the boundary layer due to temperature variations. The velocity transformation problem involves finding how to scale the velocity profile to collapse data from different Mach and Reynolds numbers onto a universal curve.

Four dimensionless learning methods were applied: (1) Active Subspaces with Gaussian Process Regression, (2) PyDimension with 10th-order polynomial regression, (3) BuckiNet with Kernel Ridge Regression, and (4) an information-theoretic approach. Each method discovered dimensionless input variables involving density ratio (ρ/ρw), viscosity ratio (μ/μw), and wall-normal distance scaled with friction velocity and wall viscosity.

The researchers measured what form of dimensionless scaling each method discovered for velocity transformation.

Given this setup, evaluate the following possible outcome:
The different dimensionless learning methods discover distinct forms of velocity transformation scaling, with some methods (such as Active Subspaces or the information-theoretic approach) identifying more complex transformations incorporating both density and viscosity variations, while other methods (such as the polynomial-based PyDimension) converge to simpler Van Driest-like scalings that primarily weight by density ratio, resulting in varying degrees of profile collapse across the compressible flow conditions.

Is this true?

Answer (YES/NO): NO